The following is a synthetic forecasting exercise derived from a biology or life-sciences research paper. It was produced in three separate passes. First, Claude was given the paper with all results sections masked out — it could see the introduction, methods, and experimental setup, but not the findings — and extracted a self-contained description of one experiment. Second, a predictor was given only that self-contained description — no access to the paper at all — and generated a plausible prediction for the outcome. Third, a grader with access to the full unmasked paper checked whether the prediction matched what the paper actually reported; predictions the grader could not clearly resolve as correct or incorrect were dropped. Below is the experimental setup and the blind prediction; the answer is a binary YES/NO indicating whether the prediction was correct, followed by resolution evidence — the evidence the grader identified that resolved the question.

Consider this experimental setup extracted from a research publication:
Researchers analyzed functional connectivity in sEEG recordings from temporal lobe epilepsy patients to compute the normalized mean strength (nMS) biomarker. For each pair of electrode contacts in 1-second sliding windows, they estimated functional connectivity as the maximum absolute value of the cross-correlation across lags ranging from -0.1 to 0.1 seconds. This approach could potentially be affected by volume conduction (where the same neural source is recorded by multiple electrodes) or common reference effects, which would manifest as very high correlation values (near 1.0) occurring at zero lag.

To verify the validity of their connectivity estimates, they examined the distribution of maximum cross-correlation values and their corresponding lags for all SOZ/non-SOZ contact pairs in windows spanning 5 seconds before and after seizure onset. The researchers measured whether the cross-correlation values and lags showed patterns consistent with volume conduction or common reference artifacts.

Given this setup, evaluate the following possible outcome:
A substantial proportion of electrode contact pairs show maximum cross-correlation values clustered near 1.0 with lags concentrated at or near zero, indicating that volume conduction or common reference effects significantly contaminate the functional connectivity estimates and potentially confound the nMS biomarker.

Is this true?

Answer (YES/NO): NO